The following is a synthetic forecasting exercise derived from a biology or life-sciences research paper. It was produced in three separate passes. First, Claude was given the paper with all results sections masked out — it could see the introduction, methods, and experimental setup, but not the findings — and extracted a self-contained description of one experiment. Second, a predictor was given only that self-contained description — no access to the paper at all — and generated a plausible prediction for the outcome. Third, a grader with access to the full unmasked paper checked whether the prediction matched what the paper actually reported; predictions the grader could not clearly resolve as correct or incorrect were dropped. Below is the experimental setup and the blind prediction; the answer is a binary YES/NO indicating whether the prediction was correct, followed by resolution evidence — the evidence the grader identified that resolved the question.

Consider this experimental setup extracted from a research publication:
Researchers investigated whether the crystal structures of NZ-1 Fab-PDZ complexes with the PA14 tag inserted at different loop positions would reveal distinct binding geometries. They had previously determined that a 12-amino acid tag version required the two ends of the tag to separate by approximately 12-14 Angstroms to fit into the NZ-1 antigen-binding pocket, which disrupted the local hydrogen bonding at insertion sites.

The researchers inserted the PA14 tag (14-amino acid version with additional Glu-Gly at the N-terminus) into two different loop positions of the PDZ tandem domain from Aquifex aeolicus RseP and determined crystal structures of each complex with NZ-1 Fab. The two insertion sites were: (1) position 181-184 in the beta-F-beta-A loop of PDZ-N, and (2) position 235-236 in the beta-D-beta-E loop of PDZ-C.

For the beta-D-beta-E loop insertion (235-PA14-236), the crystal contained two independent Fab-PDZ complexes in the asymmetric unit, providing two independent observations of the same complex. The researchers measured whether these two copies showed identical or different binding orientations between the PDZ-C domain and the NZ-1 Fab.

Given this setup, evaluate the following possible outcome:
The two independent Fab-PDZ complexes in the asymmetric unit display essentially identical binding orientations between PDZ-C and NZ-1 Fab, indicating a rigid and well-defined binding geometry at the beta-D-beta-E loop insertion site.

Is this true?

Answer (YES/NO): NO